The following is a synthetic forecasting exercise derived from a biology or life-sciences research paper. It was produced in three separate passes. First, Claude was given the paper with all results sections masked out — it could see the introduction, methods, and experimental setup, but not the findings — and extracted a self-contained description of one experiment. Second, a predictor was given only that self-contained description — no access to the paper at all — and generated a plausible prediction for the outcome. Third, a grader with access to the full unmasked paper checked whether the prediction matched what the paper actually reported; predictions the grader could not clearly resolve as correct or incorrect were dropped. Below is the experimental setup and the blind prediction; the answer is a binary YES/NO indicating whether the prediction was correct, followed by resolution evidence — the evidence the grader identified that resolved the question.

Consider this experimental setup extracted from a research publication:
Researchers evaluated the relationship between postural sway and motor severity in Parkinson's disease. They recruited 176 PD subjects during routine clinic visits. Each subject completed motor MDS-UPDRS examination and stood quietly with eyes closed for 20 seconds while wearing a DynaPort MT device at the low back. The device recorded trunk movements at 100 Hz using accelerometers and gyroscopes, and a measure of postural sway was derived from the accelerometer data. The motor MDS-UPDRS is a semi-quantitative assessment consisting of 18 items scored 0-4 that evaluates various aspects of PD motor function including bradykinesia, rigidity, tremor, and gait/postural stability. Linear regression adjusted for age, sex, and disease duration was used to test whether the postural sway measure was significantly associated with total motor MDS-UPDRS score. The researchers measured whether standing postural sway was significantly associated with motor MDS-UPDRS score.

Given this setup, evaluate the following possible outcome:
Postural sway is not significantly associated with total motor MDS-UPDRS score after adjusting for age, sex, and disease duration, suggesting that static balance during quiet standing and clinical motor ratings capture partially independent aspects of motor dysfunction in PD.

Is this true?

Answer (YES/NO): NO